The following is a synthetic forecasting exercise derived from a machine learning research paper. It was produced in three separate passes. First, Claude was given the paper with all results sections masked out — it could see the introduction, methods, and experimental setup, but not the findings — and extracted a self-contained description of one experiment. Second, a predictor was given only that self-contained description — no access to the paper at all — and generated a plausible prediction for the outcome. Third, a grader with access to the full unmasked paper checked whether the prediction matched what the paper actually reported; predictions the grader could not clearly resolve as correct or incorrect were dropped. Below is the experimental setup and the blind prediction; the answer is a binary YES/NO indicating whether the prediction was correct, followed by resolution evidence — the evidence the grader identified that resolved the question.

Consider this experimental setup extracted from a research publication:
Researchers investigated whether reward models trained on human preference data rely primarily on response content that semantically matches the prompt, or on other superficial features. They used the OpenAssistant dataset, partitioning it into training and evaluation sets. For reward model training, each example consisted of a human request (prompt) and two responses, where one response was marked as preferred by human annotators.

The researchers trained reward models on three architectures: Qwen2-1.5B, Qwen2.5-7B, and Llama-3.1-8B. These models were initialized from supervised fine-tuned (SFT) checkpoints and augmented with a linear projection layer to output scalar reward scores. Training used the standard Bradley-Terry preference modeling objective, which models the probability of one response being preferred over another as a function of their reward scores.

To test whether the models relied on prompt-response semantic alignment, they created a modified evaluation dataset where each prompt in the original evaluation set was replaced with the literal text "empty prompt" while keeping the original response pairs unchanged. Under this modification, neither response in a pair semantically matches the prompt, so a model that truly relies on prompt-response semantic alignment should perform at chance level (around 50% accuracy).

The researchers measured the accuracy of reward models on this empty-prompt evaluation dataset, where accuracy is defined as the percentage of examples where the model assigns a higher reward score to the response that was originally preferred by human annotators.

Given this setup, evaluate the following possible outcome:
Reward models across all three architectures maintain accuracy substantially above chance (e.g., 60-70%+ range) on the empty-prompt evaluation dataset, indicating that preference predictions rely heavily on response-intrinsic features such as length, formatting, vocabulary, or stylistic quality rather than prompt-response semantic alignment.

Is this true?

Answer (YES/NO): YES